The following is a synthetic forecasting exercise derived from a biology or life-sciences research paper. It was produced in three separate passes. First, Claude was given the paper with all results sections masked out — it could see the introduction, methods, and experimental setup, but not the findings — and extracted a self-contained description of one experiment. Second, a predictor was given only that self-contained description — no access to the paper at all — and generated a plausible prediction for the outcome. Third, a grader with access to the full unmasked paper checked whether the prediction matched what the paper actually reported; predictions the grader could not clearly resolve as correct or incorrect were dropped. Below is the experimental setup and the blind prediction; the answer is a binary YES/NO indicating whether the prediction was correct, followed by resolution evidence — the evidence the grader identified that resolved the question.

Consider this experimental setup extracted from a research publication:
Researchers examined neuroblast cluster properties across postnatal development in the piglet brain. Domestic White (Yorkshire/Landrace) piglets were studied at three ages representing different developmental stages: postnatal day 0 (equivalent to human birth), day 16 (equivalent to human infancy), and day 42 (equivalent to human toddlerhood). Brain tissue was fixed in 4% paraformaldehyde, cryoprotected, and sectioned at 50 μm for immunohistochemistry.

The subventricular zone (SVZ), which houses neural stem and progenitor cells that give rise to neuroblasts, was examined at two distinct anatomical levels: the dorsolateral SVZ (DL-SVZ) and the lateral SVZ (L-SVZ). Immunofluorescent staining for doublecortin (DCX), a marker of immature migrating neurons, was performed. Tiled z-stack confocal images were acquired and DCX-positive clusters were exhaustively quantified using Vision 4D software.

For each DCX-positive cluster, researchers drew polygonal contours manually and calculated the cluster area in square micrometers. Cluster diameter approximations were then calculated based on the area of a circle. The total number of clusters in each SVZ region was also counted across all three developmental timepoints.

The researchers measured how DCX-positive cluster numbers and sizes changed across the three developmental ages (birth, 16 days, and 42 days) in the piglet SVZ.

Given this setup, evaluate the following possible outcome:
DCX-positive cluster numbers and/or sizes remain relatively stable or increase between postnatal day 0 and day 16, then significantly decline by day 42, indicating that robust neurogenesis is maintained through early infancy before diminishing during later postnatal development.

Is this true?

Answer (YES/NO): NO